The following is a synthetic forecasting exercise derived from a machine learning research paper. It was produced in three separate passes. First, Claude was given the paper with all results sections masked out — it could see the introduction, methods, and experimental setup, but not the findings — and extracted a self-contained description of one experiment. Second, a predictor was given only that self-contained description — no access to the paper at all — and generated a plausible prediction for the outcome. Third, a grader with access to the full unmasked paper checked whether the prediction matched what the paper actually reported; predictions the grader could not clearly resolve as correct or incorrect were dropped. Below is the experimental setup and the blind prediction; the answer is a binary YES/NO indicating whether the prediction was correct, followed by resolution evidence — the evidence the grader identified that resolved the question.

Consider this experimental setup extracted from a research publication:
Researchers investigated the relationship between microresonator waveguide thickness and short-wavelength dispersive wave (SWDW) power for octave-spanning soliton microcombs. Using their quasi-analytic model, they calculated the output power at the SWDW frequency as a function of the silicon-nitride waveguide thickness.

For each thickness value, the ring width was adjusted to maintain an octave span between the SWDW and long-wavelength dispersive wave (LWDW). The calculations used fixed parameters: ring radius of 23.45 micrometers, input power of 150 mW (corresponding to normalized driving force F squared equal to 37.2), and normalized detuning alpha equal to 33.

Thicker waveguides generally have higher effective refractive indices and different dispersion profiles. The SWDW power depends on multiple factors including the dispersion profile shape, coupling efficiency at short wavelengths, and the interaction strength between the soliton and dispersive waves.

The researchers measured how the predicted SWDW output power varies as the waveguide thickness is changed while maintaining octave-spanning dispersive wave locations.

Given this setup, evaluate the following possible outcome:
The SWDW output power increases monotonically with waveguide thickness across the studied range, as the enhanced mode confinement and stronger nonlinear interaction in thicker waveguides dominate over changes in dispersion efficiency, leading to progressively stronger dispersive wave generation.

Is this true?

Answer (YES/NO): NO